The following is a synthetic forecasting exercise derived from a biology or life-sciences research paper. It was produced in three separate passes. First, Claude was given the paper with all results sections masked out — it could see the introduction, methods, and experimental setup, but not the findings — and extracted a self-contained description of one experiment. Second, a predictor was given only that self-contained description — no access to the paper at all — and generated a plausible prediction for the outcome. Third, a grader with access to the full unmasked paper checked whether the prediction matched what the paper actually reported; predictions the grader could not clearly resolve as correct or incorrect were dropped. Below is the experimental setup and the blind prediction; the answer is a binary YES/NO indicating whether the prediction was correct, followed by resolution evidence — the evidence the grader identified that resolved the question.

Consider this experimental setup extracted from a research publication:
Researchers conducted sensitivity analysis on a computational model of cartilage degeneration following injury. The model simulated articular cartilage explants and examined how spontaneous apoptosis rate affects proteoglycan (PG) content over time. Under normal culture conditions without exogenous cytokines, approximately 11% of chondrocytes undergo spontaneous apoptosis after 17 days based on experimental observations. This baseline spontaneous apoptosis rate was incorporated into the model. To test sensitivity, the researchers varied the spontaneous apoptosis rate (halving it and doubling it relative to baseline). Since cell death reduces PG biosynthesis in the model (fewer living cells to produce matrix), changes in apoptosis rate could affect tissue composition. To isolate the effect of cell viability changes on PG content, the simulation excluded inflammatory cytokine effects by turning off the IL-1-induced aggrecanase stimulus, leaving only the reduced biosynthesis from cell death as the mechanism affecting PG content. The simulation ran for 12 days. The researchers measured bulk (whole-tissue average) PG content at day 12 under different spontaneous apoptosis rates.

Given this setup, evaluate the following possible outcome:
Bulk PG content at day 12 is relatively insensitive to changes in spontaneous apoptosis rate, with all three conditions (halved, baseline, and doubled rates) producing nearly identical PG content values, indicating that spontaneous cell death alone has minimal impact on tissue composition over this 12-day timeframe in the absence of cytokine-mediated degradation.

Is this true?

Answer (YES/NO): YES